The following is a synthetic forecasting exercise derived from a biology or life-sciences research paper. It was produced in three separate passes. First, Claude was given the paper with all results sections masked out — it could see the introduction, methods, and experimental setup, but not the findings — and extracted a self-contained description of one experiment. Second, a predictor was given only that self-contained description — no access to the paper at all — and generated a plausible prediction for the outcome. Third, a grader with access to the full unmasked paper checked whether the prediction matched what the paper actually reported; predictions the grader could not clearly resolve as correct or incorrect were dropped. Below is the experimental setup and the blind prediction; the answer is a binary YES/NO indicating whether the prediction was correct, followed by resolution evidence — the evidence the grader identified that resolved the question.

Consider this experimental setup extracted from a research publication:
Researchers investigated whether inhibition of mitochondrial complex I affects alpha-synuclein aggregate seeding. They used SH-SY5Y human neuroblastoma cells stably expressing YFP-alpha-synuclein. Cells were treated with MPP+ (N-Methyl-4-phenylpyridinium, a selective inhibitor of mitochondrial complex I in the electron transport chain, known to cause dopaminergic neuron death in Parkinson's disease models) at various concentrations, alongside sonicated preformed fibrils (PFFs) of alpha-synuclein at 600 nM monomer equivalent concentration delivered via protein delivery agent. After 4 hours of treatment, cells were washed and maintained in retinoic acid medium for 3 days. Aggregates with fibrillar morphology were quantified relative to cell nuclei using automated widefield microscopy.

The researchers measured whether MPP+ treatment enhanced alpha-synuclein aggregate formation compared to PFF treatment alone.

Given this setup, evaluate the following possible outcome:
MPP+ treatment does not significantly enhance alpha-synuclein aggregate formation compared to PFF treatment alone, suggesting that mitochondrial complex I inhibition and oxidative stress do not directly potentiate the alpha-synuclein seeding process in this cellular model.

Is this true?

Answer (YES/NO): YES